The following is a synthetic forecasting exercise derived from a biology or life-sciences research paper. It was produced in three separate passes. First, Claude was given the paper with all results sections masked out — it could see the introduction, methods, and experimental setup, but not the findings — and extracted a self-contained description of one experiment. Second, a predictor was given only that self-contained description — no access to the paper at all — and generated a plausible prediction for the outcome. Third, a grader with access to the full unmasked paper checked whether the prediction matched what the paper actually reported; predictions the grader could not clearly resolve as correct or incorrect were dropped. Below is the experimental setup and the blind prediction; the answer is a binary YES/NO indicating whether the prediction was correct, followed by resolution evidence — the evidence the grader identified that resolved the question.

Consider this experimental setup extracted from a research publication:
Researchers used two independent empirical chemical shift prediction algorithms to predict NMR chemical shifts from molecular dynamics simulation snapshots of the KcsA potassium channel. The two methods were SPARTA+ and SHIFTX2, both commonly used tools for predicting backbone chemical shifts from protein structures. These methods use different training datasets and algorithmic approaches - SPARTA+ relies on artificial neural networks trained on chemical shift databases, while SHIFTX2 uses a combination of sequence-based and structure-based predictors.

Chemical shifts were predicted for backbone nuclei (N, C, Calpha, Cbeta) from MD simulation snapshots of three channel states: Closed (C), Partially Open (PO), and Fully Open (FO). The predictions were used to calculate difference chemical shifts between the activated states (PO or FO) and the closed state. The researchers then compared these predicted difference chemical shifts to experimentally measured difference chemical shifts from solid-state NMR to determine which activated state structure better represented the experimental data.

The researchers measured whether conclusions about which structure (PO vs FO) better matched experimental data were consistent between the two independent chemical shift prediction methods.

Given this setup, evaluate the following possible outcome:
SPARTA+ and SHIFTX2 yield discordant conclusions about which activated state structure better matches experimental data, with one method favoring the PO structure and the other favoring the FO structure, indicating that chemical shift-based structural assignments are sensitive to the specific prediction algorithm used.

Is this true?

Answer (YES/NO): NO